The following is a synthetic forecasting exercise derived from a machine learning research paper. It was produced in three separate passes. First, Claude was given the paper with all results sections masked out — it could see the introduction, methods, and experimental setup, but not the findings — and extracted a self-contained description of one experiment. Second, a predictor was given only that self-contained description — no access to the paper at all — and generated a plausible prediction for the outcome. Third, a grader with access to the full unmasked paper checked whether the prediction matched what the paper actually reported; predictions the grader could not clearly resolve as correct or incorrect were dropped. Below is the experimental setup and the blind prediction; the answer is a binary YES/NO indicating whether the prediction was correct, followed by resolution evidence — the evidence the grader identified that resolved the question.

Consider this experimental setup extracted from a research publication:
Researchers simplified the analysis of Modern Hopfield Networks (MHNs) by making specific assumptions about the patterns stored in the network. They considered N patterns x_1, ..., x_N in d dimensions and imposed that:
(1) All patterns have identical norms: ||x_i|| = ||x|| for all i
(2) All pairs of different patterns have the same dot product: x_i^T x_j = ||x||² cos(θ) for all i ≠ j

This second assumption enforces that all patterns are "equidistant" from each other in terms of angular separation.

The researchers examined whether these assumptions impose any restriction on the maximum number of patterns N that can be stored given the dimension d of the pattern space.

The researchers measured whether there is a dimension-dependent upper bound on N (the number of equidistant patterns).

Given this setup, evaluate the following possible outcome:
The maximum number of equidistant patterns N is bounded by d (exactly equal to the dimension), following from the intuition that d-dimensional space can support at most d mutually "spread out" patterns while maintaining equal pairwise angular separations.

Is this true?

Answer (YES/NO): NO